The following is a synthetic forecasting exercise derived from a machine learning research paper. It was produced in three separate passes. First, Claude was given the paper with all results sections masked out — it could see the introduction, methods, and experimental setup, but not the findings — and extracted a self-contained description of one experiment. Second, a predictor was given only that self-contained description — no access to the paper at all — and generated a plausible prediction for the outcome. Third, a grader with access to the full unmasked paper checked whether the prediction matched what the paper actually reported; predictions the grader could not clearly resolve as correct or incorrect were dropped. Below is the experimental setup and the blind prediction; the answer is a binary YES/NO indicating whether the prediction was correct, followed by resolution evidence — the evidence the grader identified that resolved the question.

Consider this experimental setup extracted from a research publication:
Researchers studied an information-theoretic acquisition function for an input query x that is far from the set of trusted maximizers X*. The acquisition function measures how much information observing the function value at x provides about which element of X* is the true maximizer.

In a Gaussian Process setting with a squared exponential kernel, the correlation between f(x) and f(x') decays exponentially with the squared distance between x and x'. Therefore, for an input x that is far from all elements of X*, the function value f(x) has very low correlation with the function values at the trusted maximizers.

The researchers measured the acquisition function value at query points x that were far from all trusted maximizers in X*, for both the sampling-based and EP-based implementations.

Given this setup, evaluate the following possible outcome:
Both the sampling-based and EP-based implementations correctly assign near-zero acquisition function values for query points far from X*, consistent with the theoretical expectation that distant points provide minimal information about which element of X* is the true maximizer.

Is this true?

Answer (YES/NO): YES